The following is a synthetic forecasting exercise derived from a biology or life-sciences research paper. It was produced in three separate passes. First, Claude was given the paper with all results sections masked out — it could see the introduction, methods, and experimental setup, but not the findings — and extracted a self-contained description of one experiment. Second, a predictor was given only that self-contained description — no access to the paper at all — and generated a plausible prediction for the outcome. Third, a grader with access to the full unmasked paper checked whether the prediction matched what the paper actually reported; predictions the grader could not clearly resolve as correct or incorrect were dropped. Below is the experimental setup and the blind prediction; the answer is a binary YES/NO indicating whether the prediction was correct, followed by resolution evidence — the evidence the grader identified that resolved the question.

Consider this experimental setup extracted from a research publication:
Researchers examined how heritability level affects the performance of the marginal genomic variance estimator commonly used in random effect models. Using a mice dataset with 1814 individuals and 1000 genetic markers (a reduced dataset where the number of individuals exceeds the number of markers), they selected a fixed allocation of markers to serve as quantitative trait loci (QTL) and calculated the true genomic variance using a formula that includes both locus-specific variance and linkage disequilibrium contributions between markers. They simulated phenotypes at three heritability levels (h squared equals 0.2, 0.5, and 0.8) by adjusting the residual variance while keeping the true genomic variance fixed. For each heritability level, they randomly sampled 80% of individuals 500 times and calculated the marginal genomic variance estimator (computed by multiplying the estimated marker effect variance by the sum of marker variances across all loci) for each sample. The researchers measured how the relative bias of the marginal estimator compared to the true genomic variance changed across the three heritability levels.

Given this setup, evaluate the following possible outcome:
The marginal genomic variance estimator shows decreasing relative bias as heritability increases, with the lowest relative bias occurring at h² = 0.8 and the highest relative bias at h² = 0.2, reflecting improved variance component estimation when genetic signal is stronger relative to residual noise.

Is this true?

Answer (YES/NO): NO